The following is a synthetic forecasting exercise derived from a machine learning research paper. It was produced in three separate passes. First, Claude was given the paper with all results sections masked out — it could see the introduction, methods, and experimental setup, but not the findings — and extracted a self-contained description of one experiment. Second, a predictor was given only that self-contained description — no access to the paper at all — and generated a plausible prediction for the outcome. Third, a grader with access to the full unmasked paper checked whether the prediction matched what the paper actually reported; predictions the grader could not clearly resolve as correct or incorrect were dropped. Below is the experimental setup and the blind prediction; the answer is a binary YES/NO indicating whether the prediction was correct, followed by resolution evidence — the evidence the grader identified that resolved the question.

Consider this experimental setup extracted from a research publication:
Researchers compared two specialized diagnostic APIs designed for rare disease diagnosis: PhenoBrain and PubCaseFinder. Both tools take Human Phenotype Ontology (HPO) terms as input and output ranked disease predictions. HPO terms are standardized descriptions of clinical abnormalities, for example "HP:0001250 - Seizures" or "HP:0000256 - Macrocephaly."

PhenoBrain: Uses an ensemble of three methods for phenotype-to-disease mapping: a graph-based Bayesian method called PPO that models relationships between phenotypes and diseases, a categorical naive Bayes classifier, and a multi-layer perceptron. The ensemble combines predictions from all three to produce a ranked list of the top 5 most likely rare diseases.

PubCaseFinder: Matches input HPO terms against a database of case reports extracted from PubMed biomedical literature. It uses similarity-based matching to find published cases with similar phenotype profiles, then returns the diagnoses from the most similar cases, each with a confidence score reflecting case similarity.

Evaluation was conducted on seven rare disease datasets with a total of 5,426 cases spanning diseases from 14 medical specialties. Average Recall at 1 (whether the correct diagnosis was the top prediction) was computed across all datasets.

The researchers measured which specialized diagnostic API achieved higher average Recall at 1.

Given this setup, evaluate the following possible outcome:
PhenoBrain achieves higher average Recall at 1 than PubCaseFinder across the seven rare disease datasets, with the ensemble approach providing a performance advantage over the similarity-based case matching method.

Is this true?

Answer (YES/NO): YES